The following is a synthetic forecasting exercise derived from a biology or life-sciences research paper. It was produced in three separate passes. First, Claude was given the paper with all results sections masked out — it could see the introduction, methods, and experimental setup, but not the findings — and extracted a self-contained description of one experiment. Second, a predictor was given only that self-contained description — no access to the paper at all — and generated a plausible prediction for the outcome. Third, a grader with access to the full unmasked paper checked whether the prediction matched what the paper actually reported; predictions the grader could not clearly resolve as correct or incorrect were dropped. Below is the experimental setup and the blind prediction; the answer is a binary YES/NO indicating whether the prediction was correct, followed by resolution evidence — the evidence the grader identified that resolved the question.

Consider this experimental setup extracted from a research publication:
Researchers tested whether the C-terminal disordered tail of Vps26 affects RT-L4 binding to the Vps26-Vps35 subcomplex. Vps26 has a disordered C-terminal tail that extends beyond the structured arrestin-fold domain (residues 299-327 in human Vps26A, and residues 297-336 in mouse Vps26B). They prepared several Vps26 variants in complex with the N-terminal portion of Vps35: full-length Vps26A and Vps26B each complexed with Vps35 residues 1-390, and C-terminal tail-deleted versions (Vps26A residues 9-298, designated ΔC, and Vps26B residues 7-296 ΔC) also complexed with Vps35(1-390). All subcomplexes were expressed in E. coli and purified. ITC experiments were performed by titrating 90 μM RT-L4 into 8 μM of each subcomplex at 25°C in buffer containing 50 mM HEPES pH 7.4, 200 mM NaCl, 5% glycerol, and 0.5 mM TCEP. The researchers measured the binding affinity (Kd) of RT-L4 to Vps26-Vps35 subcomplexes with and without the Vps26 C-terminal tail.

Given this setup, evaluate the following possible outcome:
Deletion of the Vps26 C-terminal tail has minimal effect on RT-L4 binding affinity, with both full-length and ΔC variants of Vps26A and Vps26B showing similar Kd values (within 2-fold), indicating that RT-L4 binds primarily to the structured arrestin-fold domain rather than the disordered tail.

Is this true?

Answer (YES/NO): NO